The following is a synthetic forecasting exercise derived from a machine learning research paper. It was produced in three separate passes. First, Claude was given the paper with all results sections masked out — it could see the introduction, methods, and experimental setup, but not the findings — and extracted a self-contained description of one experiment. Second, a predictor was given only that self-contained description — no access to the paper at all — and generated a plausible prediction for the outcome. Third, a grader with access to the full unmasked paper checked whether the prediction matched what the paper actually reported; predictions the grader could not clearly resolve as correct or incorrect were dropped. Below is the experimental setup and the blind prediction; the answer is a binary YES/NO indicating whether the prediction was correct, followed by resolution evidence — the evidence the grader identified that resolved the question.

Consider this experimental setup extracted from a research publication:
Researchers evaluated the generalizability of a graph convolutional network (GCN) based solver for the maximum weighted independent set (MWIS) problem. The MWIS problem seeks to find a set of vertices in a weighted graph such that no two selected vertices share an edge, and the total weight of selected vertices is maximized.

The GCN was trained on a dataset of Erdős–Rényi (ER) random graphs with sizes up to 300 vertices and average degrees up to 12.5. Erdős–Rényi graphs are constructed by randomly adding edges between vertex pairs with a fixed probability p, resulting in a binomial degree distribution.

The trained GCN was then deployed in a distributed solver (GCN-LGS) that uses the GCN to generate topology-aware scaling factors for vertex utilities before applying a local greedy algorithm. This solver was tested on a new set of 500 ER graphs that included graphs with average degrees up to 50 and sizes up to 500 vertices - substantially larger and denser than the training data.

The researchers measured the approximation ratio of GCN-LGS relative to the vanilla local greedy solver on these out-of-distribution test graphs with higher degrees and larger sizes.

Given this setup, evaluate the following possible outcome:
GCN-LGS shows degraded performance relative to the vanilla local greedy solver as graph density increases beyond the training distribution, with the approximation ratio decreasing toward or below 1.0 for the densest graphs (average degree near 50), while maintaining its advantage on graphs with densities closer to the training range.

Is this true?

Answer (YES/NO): NO